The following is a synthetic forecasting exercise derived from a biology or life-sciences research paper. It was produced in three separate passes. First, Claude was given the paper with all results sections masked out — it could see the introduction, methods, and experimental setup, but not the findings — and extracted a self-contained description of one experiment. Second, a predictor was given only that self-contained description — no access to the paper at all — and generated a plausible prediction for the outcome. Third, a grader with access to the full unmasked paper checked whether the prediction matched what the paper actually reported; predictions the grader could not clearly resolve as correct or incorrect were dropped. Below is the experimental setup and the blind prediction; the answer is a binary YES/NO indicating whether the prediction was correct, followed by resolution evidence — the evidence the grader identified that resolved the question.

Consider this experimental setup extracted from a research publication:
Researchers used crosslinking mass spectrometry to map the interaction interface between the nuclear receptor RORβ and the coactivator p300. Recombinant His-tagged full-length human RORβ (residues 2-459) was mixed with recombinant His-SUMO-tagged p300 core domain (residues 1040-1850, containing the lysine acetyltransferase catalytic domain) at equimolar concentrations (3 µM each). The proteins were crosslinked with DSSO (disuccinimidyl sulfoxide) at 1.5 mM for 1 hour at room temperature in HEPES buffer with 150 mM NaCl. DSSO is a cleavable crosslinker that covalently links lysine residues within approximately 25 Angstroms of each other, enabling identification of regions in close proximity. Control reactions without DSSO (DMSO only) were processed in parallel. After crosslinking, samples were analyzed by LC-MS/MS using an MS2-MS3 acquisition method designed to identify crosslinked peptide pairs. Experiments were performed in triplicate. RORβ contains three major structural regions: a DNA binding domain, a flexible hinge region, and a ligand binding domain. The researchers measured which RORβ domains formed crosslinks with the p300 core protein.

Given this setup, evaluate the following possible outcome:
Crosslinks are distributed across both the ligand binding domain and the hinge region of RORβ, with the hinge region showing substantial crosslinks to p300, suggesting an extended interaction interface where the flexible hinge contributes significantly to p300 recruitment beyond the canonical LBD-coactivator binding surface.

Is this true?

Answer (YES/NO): NO